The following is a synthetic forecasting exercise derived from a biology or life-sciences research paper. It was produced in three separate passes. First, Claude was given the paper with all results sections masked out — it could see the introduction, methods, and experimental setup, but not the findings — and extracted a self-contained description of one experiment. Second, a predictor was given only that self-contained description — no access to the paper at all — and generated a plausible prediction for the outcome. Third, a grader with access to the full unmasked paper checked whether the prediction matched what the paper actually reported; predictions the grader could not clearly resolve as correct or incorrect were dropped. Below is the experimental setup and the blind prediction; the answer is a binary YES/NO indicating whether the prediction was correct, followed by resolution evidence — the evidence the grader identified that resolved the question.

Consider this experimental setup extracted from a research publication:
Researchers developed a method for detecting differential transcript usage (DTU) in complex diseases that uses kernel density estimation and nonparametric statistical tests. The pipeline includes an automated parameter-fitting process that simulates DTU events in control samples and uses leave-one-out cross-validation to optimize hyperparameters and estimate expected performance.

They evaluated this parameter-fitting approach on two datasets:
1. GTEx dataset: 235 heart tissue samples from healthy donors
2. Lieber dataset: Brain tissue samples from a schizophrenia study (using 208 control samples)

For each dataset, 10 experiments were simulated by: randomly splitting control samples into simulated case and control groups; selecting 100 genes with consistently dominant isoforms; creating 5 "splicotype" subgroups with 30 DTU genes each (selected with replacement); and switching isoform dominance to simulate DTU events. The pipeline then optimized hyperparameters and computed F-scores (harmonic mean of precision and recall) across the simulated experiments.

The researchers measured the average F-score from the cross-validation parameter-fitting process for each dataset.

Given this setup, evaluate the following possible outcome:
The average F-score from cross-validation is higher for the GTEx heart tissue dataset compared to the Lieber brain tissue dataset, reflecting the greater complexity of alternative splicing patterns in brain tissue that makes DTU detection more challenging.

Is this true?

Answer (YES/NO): NO